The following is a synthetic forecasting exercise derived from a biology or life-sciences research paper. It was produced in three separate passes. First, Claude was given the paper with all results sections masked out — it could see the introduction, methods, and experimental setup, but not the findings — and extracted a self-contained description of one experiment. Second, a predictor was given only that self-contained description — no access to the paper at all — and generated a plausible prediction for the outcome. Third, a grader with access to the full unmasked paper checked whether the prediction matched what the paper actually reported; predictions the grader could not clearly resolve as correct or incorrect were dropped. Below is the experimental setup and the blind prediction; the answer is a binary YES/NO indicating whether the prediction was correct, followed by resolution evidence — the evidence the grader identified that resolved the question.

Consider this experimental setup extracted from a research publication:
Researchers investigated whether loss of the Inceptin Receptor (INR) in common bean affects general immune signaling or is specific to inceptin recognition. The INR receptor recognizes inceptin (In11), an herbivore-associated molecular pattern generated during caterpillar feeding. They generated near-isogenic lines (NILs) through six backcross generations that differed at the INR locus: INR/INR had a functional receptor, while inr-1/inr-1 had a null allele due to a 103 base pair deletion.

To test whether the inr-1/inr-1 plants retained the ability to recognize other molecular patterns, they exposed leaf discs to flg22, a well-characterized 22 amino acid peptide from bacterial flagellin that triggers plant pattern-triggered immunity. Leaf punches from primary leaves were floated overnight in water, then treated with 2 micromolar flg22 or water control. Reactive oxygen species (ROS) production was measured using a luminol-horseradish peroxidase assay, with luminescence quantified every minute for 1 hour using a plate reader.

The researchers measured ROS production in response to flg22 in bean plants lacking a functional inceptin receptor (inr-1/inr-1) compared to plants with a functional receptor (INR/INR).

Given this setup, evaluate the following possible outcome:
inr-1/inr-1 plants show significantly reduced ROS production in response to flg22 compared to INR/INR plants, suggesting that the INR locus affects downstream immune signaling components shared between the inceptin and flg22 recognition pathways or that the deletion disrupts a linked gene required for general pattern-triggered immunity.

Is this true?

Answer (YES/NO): NO